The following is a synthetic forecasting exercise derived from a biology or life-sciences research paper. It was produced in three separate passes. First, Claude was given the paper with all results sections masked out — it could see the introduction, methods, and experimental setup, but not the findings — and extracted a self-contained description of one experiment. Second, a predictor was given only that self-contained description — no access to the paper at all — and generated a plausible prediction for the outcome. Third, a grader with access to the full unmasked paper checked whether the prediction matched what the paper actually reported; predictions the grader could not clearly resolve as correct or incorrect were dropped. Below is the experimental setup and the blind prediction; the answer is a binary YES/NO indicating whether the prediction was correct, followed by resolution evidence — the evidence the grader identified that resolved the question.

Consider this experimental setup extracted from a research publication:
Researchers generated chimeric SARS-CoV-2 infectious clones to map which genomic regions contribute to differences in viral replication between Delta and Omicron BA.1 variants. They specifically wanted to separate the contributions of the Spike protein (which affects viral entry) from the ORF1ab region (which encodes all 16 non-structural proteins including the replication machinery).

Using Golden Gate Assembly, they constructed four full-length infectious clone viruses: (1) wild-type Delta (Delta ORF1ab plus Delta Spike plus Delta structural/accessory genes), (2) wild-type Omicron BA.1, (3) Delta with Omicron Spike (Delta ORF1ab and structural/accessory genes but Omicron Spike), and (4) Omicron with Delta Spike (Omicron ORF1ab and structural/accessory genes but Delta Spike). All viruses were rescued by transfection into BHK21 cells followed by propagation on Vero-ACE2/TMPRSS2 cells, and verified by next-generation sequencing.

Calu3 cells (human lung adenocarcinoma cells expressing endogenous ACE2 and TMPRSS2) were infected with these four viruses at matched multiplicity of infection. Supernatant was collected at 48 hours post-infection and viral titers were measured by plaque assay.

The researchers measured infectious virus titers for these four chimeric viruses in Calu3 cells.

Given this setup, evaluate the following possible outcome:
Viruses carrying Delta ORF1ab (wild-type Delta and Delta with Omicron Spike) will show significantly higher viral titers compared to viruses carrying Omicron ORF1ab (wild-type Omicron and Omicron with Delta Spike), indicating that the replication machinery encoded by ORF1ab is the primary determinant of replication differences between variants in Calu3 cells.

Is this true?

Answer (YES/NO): NO